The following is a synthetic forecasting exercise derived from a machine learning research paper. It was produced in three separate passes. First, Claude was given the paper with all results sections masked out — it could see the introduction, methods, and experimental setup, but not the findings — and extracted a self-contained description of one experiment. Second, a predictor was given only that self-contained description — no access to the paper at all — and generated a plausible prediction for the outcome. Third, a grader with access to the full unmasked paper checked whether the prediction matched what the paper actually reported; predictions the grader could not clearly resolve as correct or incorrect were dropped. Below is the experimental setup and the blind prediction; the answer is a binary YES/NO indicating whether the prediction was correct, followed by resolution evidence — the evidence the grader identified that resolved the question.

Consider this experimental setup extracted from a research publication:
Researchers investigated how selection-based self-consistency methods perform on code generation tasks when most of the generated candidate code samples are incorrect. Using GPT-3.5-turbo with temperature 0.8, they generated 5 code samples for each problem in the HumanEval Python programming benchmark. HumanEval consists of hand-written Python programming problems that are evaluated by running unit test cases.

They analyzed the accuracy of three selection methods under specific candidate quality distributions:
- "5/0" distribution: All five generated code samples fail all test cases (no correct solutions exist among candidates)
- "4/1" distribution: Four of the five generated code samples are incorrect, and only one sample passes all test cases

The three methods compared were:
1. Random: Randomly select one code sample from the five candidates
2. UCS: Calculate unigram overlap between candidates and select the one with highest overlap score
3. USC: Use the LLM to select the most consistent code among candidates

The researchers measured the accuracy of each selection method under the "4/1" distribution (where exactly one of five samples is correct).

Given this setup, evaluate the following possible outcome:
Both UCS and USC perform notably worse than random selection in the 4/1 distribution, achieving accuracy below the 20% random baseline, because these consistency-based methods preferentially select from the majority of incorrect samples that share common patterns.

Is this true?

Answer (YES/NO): YES